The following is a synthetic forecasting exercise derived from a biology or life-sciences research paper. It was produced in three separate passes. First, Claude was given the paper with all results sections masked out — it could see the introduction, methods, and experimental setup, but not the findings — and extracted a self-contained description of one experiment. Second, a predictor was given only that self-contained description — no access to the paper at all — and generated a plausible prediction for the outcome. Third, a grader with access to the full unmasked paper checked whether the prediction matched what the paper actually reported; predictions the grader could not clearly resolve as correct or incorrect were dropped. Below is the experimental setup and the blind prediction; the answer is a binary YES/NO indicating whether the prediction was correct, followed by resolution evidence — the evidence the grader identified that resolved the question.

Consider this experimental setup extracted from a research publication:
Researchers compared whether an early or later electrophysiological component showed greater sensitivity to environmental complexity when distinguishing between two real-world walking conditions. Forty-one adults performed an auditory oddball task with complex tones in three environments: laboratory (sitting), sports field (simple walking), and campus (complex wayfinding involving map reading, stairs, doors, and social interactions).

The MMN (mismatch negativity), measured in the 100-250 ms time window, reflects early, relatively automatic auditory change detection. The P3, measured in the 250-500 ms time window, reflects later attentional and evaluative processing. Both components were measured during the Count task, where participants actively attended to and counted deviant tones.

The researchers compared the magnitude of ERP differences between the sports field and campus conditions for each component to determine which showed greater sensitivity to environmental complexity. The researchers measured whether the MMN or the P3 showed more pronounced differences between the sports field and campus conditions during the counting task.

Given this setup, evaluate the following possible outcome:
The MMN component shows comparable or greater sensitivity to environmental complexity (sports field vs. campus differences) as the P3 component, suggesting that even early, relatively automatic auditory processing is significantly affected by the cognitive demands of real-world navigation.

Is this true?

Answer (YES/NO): NO